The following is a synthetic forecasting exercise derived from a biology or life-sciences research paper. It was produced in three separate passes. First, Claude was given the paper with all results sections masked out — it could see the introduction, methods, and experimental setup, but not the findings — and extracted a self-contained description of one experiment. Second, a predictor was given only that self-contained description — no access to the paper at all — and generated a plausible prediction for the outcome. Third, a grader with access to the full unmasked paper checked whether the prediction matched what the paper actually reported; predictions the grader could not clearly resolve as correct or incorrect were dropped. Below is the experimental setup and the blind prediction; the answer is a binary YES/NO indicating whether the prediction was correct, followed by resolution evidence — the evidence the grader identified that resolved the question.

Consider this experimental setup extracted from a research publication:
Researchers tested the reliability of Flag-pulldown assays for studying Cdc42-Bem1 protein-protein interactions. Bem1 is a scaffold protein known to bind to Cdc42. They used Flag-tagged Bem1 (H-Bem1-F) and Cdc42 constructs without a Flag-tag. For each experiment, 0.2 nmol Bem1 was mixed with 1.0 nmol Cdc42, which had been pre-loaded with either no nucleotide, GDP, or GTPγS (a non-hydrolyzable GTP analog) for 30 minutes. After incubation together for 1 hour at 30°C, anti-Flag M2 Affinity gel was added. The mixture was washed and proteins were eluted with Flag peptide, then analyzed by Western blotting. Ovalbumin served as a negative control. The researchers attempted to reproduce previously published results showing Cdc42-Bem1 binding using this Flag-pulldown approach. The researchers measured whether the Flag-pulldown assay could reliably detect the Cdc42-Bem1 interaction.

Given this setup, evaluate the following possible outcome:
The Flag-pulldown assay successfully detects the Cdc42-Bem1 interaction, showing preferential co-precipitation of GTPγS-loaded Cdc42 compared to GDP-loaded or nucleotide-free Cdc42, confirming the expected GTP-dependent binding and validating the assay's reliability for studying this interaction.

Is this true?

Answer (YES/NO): NO